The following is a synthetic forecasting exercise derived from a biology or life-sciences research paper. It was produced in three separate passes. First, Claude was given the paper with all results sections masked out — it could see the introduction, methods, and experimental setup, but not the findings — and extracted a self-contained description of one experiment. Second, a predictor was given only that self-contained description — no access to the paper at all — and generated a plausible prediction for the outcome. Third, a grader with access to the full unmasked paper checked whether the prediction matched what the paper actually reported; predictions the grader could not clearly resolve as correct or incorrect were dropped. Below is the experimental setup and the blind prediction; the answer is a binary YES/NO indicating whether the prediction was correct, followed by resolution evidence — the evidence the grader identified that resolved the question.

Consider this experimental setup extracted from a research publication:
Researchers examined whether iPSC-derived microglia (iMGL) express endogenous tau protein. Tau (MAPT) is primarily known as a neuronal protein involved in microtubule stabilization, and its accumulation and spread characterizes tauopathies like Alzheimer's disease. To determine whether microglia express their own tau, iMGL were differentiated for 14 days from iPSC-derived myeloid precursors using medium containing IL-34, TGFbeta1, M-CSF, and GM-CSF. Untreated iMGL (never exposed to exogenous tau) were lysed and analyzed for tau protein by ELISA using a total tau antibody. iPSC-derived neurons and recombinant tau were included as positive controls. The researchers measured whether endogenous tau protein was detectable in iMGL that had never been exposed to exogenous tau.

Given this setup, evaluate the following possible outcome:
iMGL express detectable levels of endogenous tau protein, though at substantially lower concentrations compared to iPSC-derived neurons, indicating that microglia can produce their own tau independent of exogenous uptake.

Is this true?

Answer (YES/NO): NO